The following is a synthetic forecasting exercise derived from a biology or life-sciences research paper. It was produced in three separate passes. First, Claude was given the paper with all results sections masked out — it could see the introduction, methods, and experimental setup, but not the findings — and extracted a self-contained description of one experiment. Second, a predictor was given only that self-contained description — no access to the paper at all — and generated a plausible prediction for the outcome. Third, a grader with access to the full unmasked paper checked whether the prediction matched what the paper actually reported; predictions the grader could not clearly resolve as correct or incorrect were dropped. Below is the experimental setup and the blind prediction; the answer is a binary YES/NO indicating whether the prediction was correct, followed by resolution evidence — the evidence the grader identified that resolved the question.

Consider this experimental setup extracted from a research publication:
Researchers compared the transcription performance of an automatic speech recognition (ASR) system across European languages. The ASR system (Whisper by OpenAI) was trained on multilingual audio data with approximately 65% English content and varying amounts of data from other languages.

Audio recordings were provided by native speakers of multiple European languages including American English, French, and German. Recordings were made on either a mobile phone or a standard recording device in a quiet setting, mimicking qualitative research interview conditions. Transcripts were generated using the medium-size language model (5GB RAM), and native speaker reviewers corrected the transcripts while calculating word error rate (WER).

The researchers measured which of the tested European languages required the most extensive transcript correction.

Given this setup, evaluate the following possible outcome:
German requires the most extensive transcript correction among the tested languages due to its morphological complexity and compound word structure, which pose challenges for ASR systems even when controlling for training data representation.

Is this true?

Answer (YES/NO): NO